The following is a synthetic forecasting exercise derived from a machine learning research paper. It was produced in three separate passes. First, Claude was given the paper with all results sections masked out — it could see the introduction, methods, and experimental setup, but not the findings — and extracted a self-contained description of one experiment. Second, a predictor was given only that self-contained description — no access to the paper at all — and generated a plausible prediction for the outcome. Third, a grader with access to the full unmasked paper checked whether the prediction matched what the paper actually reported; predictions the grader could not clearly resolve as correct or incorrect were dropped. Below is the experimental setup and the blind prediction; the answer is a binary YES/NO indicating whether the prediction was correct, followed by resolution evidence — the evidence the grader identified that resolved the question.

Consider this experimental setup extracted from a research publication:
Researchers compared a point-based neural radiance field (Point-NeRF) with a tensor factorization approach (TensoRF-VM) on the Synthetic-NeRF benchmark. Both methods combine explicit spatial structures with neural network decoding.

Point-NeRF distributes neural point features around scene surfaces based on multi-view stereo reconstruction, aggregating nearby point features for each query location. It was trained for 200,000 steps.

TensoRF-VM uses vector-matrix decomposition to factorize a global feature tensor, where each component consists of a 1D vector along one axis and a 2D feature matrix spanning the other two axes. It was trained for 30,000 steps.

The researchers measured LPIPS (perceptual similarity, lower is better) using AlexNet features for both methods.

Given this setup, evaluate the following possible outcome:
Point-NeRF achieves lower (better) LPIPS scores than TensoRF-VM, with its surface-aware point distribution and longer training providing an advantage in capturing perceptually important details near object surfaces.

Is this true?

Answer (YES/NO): NO